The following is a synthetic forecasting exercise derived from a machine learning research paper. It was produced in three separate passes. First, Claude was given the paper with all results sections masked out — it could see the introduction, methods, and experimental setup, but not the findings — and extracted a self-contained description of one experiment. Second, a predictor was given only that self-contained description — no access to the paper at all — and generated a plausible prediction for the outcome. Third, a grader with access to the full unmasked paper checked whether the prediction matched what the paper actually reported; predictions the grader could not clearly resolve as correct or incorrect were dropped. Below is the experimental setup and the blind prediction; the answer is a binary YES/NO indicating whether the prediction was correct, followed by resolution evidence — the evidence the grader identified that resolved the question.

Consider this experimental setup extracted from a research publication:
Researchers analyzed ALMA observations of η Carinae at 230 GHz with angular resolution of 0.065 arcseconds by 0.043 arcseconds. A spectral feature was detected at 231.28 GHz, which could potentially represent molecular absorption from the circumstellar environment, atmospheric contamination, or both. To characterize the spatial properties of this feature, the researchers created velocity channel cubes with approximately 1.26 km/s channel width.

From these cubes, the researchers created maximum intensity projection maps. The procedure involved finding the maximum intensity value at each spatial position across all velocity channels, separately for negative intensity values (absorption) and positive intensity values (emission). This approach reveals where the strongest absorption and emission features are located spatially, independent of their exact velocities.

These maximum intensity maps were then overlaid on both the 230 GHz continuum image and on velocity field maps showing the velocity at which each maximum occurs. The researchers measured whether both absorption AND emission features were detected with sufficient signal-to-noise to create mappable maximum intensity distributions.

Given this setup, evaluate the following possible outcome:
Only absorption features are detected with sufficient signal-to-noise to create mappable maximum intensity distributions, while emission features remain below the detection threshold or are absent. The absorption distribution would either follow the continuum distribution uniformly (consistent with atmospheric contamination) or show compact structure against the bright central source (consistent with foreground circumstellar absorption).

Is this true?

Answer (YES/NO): NO